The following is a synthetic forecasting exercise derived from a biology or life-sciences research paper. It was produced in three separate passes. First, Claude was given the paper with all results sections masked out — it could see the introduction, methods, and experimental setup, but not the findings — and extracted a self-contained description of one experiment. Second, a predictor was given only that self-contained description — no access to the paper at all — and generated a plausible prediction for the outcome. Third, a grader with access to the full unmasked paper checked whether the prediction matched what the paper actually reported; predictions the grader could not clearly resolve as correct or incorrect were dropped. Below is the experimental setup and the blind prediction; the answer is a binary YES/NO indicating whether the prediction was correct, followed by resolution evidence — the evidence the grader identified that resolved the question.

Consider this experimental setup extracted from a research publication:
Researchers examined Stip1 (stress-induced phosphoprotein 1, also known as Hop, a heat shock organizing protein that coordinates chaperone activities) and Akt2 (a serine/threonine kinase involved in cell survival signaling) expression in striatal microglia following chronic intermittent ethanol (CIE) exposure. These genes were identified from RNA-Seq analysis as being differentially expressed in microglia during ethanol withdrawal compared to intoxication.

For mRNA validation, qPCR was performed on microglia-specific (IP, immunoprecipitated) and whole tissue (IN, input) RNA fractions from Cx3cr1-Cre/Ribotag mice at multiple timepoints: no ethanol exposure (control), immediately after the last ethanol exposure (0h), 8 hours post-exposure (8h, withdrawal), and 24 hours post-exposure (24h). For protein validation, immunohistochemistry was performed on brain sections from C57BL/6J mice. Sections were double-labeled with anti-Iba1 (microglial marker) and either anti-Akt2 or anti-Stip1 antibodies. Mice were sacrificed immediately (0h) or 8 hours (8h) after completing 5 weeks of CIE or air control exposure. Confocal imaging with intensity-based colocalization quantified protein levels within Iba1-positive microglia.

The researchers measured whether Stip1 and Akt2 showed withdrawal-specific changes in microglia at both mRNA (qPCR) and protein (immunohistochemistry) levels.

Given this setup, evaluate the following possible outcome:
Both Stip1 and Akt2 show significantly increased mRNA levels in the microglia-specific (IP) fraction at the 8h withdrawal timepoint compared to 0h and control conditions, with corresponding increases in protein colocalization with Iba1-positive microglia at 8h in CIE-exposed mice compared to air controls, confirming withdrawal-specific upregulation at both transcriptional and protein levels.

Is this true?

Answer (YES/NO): NO